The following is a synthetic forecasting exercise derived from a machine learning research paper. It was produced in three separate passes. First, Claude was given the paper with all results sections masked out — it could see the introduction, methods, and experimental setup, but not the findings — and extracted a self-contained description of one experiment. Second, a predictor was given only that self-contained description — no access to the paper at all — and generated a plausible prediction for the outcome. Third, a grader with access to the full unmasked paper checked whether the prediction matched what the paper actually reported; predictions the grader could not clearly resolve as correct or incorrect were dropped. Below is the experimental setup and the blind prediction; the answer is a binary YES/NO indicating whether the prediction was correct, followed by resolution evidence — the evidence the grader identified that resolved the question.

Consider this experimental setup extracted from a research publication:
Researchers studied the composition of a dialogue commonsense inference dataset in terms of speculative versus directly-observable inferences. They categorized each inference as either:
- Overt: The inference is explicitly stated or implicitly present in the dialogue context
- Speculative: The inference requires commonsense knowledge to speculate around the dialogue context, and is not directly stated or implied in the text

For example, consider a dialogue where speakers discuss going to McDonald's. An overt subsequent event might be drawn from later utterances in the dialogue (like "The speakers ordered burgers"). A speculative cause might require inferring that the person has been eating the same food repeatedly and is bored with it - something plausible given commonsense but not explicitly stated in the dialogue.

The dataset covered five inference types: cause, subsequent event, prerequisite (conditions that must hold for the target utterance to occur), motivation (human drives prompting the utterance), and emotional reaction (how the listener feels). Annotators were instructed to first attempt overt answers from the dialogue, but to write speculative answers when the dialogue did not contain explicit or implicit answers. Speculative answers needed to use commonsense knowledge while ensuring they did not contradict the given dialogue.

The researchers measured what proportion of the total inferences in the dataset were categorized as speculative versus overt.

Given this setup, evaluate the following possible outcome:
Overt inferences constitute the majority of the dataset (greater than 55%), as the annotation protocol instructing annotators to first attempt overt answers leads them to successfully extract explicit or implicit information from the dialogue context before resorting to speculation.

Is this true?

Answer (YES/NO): NO